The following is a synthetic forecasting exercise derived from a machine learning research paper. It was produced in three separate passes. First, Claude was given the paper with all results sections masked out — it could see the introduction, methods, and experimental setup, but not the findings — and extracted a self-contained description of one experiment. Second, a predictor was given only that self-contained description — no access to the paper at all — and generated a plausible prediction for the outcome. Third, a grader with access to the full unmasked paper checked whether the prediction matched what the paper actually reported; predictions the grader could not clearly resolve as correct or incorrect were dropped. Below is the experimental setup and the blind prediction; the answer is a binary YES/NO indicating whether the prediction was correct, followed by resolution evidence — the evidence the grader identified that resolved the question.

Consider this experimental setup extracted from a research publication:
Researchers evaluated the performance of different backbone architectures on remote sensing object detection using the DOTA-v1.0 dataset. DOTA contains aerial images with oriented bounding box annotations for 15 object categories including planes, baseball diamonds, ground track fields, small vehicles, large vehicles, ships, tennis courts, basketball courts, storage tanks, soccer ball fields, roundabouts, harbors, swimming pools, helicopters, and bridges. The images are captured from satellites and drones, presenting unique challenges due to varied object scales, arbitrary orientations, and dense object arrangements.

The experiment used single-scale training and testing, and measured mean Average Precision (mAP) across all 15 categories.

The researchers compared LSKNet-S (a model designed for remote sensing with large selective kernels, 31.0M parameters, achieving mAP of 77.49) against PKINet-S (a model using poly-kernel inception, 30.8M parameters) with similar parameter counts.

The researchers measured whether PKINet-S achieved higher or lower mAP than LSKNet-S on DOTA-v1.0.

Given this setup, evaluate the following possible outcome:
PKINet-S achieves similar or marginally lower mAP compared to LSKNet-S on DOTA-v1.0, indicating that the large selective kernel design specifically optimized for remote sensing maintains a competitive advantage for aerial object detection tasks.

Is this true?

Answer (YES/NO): NO